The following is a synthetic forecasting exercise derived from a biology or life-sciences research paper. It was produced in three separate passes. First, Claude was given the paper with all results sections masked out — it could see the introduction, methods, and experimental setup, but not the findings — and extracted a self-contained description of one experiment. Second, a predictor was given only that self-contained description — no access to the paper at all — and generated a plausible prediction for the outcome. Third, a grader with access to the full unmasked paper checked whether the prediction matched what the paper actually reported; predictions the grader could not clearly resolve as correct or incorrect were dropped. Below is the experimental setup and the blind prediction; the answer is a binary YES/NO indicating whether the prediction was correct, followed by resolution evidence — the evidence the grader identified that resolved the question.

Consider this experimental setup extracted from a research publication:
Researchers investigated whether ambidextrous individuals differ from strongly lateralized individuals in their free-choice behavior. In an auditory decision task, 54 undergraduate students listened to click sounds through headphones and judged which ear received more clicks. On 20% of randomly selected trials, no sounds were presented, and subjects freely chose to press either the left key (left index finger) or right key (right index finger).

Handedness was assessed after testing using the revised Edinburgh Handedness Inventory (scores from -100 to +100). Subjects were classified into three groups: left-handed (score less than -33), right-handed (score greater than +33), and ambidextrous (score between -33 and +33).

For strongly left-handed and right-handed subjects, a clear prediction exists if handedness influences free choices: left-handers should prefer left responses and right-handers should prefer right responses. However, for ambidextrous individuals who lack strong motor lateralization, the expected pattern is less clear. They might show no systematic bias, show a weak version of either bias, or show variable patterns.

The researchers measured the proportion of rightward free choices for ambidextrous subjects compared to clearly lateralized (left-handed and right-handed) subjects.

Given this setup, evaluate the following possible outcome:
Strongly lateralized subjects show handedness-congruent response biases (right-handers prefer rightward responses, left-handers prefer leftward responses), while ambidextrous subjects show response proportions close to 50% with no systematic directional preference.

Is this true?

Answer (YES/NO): YES